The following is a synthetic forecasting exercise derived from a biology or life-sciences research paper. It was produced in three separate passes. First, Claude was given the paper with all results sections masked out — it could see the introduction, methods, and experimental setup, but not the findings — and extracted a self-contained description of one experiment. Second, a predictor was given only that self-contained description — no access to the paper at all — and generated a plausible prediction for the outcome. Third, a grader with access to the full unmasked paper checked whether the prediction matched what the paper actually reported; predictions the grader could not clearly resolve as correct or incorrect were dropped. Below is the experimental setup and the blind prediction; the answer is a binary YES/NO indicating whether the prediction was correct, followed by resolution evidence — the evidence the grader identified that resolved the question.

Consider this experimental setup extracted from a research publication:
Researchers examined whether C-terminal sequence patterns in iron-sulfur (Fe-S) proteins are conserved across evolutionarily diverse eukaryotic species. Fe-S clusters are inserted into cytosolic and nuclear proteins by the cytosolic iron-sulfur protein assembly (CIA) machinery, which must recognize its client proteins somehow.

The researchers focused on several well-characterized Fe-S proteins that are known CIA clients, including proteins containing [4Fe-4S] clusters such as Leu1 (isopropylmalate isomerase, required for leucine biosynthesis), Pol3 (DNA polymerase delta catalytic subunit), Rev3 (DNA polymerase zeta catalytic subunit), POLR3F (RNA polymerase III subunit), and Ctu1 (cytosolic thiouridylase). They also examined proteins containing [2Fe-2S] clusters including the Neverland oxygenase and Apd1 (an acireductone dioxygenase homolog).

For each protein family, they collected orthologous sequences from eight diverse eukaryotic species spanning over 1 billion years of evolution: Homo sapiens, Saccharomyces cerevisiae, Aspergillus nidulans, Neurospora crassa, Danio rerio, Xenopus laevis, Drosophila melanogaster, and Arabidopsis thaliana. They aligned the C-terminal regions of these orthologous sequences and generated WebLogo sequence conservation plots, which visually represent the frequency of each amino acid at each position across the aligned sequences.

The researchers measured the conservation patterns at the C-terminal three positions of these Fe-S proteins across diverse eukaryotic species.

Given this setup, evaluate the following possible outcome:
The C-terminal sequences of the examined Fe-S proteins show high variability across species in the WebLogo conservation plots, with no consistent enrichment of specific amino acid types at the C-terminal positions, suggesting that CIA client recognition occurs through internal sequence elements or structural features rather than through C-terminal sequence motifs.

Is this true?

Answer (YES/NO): NO